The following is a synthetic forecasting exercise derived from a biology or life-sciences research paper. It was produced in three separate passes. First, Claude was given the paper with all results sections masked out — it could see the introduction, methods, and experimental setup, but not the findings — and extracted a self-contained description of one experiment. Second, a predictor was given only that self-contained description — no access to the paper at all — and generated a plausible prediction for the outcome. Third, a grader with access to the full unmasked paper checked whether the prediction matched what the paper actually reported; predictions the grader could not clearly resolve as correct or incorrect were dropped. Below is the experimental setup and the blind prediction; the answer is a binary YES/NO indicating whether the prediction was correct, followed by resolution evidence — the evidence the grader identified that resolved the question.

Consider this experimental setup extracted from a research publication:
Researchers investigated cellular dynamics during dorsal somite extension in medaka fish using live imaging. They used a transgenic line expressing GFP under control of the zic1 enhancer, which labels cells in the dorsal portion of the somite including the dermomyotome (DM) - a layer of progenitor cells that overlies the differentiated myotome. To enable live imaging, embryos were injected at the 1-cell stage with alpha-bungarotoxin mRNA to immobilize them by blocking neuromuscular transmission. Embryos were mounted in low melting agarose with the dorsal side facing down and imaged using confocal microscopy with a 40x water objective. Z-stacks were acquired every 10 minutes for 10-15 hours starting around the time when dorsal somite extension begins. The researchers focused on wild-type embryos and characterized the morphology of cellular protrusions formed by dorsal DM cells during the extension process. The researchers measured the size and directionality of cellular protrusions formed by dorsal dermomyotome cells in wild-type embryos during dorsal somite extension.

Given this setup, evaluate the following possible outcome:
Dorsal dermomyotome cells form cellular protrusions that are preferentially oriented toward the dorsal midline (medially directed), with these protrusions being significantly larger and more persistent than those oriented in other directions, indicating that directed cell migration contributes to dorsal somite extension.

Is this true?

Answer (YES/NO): NO